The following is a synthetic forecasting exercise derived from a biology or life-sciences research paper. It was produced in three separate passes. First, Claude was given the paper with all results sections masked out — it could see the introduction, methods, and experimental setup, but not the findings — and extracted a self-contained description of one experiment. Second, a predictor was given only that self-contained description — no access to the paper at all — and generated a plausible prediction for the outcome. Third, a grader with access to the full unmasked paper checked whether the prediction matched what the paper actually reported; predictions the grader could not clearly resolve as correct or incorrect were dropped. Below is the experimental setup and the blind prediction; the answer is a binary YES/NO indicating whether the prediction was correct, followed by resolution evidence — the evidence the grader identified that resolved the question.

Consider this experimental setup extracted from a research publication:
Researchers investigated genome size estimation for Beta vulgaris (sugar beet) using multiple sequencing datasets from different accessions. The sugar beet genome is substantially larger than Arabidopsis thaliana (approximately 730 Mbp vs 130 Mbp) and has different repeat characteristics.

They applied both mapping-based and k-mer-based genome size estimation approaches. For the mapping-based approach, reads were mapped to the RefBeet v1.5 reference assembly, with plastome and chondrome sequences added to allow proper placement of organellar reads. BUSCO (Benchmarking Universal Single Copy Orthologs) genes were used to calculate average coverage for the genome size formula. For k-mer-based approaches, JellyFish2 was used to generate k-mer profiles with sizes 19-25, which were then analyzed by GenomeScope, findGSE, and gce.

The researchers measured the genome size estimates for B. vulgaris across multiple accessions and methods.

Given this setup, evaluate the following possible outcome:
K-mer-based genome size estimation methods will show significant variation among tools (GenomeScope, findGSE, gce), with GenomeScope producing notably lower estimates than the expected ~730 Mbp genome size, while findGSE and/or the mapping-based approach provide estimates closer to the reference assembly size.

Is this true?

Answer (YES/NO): YES